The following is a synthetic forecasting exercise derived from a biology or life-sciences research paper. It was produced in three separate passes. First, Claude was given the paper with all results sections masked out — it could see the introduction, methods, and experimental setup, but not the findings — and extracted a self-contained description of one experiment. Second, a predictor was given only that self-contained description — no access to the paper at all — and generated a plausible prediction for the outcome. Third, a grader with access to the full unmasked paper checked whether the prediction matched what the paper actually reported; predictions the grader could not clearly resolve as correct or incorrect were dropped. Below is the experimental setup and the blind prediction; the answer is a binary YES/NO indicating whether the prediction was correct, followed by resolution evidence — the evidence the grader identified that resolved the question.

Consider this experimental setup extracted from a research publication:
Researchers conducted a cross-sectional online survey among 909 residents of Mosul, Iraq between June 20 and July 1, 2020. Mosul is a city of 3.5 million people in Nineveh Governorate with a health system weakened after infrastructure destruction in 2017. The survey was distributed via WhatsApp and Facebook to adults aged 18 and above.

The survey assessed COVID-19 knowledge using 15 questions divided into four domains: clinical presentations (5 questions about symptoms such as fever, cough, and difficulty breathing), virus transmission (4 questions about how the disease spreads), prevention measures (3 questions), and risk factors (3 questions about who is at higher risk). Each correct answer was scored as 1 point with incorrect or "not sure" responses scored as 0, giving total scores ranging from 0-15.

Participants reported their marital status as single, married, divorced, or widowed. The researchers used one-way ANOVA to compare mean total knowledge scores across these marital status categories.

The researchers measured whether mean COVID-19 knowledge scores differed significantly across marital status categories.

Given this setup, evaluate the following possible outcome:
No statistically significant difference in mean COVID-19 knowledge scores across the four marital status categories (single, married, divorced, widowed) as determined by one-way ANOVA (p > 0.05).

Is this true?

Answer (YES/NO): NO